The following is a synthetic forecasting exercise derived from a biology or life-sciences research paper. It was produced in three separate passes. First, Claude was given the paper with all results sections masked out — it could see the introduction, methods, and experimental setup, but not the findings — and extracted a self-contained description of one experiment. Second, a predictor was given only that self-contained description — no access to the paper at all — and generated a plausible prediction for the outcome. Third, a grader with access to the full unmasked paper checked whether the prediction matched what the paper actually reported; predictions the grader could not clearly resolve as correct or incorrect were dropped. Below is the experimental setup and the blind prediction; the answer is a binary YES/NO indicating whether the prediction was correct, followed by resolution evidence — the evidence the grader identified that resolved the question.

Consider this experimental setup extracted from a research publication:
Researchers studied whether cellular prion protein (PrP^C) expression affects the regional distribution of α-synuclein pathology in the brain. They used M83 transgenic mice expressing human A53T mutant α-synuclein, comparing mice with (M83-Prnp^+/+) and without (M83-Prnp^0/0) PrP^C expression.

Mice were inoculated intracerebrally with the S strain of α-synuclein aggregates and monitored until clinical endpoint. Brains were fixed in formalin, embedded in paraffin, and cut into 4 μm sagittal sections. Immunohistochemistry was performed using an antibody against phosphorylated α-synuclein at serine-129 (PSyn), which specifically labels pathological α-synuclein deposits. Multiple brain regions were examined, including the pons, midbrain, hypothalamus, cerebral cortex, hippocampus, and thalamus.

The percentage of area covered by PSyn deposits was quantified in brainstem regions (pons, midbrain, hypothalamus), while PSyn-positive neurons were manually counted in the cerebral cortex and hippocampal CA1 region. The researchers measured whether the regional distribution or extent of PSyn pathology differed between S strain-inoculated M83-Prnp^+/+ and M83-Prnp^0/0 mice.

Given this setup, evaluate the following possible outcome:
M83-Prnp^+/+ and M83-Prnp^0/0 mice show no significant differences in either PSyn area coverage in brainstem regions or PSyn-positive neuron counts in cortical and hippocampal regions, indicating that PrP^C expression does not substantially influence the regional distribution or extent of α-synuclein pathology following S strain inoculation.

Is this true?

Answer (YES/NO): YES